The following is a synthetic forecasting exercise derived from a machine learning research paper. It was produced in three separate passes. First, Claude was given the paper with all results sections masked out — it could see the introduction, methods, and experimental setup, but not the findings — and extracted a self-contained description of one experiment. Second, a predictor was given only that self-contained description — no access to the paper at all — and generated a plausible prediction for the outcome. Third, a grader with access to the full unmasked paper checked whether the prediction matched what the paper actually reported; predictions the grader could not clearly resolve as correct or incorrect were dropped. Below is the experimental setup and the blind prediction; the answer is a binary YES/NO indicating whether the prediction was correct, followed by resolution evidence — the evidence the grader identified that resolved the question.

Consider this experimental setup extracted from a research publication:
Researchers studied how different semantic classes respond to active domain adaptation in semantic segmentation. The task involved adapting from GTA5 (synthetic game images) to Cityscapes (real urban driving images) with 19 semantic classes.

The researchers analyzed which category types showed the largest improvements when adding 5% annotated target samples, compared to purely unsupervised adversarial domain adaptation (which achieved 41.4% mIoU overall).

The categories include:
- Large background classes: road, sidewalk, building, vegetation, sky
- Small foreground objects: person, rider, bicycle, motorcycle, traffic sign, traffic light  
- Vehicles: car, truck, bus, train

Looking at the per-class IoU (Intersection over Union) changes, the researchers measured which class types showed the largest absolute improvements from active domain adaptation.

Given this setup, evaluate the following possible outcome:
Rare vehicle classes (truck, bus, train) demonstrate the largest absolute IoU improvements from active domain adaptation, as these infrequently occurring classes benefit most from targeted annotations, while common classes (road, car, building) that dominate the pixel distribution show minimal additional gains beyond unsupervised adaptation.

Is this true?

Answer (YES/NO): NO